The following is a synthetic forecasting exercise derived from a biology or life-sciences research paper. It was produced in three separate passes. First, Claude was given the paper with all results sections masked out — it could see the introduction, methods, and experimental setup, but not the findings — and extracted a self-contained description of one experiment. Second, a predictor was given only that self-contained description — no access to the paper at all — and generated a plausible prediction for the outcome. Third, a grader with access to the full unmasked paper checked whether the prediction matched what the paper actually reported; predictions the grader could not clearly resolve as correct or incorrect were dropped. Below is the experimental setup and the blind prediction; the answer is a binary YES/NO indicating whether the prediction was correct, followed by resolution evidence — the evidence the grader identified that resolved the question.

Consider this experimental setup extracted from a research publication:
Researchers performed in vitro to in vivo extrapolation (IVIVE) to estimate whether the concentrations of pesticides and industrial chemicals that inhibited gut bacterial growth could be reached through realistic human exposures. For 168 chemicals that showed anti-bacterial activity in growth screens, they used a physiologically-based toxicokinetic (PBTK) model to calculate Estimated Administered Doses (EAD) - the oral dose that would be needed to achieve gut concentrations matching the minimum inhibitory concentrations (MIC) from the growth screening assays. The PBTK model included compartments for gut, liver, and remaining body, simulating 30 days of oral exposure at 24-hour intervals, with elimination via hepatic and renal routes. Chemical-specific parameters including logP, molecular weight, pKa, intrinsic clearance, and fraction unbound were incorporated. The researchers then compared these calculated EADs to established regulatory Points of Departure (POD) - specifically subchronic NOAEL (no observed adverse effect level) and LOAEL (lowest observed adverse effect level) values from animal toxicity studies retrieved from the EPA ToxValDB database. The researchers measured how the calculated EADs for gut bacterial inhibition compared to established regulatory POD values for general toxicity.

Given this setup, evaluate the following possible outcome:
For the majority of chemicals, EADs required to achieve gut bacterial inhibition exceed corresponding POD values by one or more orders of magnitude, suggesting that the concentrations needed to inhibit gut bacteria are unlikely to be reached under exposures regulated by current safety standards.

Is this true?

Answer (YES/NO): NO